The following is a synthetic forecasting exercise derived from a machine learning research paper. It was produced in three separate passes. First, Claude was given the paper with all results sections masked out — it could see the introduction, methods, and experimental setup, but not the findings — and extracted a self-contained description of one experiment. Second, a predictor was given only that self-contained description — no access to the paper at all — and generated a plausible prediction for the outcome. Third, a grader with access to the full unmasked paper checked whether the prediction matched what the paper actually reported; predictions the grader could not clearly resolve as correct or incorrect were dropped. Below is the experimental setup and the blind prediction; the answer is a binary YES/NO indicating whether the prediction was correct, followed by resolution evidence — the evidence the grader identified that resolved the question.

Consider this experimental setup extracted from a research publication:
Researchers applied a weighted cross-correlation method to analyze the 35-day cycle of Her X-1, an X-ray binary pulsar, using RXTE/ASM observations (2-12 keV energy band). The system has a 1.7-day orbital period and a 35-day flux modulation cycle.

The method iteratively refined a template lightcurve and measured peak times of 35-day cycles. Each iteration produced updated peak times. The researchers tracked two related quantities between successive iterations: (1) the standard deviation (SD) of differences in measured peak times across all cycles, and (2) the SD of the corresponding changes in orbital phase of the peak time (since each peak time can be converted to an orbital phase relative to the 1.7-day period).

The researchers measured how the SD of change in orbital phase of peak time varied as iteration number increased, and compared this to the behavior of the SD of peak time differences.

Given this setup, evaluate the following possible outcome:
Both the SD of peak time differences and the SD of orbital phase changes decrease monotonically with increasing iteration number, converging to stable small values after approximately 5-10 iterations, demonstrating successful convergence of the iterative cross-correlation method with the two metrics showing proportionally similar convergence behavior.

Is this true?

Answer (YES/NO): NO